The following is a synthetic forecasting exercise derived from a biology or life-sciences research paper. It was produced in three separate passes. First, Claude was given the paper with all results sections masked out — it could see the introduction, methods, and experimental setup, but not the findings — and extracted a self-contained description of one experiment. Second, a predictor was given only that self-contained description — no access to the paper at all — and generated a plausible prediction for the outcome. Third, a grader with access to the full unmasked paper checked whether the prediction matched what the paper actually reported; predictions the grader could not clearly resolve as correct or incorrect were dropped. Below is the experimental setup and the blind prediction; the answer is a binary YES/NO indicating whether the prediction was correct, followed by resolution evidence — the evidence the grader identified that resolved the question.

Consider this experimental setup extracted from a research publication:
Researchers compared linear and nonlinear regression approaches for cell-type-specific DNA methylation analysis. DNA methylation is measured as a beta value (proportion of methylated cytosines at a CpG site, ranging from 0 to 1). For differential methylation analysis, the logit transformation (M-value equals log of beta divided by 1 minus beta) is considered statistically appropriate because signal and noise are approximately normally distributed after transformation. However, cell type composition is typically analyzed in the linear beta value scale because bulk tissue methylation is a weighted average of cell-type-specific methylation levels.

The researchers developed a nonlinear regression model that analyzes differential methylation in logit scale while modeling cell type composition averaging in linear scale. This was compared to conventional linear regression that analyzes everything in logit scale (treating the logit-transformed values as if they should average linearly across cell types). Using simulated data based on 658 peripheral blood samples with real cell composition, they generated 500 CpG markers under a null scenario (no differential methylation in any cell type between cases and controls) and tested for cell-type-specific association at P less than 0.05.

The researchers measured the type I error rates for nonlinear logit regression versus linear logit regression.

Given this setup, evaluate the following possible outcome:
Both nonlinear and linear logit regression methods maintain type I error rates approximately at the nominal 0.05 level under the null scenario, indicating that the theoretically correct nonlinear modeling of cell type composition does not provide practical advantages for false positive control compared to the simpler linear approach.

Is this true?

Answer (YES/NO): YES